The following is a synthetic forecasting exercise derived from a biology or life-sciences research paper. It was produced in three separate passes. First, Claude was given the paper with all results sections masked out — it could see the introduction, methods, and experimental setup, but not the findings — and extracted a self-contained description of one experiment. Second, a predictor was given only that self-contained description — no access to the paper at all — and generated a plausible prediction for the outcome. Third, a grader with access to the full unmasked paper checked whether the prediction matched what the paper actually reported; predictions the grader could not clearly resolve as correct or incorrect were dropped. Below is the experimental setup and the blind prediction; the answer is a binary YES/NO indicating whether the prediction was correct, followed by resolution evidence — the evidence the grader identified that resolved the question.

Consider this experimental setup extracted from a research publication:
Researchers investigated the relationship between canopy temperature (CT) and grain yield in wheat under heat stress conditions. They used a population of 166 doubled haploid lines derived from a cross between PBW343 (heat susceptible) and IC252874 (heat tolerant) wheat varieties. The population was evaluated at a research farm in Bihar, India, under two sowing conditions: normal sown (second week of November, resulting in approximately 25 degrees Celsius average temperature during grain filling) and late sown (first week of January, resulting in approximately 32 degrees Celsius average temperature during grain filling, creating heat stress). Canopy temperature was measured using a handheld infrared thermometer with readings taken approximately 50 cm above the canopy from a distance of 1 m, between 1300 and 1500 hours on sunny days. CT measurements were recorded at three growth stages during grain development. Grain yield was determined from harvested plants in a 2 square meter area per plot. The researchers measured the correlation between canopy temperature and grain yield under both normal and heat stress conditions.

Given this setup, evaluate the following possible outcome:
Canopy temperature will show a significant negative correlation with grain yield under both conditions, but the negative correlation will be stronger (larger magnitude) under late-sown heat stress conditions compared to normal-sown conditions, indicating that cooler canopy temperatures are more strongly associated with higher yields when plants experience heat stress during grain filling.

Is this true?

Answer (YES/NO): NO